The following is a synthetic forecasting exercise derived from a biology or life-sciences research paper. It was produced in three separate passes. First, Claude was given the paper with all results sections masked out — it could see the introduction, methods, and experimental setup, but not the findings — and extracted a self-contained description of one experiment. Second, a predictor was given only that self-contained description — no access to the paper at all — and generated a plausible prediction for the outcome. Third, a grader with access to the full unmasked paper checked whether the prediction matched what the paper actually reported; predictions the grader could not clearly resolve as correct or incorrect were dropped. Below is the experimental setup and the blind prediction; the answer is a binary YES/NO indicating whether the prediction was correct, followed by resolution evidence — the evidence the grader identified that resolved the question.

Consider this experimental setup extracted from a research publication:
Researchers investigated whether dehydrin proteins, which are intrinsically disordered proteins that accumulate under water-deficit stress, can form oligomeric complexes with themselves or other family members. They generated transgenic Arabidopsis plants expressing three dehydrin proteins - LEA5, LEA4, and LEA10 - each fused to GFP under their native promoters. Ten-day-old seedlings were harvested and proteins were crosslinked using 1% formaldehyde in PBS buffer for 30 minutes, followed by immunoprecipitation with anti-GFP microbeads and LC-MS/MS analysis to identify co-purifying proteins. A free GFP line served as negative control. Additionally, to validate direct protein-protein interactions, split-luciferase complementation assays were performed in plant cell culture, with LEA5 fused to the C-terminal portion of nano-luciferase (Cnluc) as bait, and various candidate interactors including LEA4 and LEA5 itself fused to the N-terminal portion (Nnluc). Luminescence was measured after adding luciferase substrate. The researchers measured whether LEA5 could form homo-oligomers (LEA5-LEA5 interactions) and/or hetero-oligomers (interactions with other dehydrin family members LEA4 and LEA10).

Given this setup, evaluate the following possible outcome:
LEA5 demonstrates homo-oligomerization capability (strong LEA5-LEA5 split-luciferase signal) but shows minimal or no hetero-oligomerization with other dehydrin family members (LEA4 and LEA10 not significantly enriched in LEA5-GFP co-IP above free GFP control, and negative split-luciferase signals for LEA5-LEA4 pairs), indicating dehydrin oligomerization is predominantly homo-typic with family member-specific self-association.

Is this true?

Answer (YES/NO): NO